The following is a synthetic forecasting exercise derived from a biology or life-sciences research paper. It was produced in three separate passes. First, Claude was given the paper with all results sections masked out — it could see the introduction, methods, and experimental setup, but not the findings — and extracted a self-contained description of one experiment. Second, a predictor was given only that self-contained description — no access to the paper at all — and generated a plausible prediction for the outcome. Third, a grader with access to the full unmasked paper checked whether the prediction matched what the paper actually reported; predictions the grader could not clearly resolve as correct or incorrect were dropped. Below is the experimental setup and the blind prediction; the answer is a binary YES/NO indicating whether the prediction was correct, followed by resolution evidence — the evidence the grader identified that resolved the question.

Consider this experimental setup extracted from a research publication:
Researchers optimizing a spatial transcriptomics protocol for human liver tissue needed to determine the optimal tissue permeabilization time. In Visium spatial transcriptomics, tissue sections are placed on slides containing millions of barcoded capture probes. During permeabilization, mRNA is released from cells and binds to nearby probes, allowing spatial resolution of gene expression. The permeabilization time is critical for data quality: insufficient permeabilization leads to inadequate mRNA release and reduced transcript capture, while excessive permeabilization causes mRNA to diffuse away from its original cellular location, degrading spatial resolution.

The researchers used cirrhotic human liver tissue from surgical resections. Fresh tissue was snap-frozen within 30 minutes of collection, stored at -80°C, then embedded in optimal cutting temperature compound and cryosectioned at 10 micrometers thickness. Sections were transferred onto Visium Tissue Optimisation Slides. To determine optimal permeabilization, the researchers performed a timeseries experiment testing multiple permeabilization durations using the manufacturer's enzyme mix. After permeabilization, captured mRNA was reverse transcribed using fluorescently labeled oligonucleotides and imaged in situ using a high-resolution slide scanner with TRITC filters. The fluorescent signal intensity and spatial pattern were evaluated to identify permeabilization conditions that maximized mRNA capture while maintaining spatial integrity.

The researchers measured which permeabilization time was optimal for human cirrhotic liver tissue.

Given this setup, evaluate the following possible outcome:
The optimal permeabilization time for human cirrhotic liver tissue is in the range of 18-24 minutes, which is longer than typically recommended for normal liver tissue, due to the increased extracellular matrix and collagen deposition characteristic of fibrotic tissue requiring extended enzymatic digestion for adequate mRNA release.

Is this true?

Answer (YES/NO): NO